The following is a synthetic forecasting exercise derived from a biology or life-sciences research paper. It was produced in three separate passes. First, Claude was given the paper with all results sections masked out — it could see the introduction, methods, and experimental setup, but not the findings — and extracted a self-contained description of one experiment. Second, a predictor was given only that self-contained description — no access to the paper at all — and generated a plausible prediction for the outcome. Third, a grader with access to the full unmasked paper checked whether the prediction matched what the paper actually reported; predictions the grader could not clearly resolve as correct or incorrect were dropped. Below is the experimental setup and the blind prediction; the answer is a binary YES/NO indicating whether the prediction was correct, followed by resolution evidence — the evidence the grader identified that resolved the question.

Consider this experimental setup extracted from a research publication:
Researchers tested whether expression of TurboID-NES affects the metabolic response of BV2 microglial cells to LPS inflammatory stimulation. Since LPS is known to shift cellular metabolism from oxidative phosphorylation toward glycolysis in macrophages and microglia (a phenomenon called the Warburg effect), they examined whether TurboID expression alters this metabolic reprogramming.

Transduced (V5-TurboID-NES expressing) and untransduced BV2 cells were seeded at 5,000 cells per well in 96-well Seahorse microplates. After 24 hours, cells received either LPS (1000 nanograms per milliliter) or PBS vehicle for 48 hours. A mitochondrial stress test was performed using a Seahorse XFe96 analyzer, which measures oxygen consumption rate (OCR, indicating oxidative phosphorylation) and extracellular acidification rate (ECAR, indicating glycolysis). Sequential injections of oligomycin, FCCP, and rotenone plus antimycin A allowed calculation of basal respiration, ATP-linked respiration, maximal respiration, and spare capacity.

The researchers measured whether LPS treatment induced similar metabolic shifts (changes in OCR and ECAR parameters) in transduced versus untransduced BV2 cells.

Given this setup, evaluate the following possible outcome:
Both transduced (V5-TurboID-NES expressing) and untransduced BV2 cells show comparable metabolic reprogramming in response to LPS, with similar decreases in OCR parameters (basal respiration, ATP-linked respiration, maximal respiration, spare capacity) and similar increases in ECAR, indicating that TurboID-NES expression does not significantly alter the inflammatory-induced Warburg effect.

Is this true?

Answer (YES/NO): NO